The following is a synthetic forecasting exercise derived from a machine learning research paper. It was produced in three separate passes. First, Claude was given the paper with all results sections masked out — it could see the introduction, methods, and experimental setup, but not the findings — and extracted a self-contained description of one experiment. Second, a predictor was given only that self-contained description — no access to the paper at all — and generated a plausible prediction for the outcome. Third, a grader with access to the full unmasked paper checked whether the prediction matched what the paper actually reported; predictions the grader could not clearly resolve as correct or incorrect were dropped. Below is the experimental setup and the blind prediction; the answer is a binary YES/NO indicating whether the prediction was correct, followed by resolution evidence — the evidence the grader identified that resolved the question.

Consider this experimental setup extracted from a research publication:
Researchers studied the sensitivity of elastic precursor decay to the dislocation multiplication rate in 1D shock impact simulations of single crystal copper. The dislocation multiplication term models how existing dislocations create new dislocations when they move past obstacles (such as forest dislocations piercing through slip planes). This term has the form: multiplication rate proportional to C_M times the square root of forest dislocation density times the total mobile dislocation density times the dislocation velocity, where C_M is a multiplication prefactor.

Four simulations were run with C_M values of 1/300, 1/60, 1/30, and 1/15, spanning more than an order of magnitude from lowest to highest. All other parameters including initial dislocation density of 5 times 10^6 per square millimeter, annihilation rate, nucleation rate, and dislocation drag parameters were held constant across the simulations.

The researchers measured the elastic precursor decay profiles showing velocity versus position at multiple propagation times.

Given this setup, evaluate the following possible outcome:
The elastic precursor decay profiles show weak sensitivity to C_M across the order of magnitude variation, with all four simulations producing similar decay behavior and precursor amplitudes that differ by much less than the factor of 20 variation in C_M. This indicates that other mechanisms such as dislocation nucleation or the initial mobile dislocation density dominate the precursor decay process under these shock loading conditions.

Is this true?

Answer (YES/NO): NO